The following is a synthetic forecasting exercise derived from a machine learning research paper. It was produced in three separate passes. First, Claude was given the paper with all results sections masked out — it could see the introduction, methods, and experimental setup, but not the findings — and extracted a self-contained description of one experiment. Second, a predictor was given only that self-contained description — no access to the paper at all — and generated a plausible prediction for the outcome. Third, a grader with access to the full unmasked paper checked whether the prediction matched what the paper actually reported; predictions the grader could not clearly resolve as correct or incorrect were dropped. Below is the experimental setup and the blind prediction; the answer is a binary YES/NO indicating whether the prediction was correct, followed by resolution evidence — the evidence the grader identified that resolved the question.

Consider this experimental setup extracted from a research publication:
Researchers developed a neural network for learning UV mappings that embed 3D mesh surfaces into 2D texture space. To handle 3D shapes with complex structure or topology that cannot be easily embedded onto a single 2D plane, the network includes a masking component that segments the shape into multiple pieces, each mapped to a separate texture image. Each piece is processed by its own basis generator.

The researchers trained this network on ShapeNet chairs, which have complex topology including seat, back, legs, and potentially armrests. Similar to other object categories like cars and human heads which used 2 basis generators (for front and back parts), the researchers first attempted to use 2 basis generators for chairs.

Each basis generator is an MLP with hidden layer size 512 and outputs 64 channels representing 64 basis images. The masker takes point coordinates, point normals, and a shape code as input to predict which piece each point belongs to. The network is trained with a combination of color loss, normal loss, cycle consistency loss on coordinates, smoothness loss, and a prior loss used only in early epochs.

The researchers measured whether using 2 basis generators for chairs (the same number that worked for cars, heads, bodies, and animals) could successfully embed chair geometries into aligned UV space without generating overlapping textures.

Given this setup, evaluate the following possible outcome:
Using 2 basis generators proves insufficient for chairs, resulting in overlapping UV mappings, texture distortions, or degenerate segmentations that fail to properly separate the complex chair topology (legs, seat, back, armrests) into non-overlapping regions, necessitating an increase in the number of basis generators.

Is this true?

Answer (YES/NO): YES